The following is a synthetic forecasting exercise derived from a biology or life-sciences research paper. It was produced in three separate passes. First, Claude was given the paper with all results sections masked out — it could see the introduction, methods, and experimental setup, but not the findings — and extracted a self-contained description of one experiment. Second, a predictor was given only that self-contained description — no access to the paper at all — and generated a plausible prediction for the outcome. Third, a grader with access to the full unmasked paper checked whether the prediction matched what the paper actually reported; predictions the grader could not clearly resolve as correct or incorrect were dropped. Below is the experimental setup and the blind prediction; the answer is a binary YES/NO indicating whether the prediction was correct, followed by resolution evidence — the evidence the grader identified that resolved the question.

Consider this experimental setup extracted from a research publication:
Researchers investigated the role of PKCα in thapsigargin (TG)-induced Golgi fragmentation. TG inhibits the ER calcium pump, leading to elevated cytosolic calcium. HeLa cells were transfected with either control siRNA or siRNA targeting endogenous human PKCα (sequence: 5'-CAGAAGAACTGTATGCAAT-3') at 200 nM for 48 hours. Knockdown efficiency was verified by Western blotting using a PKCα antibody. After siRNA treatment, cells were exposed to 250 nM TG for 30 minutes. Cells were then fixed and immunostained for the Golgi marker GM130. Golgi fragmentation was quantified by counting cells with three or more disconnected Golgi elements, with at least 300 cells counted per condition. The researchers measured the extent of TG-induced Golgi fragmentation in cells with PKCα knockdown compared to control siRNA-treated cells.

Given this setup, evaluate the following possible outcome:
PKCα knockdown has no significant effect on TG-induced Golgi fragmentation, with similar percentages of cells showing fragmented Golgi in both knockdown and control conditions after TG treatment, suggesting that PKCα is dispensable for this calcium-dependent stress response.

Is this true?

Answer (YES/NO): NO